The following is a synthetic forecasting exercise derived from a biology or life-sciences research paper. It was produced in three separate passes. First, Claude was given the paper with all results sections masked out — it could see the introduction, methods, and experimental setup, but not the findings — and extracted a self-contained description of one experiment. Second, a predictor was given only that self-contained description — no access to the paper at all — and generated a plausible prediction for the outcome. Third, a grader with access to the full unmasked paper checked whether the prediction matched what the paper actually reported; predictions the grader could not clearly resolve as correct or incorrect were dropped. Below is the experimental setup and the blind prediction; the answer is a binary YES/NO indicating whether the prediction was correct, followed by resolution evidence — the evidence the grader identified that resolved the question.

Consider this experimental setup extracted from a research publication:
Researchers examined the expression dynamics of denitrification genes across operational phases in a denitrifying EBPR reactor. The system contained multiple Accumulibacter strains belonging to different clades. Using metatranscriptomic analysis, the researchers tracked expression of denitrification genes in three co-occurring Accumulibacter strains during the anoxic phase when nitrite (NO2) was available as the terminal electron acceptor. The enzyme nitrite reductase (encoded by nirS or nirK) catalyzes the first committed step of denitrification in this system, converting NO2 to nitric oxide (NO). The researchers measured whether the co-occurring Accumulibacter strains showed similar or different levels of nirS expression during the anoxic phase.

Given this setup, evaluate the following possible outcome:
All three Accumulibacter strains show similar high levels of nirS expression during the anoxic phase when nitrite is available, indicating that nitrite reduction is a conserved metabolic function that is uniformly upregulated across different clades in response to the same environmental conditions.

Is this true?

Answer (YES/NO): NO